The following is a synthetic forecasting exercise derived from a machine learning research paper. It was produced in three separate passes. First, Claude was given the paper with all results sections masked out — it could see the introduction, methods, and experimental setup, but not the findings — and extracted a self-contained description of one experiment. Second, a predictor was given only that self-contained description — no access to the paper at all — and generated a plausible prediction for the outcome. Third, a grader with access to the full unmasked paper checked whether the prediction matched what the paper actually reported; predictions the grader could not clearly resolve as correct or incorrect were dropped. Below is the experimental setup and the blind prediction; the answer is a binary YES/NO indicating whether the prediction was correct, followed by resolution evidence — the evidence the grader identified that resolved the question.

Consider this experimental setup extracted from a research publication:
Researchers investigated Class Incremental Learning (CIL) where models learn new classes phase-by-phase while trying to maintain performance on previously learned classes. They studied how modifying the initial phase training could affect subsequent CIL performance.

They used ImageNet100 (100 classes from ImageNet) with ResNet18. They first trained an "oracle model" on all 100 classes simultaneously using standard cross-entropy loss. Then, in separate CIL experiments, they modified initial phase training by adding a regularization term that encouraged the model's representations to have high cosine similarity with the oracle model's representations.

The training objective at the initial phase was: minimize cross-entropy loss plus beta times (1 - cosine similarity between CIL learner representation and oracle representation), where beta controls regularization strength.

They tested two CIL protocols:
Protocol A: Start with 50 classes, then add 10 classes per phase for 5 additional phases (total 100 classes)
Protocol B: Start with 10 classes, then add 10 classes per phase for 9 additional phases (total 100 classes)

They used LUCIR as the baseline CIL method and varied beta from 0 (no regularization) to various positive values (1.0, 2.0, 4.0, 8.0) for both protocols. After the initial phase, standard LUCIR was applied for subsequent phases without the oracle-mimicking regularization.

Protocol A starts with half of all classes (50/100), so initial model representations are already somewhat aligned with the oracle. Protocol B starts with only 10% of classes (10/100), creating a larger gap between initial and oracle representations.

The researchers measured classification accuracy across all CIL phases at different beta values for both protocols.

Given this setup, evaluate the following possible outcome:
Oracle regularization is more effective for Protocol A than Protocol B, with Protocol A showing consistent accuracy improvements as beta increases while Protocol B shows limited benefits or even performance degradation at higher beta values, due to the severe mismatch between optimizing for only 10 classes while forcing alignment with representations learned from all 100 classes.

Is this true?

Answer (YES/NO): NO